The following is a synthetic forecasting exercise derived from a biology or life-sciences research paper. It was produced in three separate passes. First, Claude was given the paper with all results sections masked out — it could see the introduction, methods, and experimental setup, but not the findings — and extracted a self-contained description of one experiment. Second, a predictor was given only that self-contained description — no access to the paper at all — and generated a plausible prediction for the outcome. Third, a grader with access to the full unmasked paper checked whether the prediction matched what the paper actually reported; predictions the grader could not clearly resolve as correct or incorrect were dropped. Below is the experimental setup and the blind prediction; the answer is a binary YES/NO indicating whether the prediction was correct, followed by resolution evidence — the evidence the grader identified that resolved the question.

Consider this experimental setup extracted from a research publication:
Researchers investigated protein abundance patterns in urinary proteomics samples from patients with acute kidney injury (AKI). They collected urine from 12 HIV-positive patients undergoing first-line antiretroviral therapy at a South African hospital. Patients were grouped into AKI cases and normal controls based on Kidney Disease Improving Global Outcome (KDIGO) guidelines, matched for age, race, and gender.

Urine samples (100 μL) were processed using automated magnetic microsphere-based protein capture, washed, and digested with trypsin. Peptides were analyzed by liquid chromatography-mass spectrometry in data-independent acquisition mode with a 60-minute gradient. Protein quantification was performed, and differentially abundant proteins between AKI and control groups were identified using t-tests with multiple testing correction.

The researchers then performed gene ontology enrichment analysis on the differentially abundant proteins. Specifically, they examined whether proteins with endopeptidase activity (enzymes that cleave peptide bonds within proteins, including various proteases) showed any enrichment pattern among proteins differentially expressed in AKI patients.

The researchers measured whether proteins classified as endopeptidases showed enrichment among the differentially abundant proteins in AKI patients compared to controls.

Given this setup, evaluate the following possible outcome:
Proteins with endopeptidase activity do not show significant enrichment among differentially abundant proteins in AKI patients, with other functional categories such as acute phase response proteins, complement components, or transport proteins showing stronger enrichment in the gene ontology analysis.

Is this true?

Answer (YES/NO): NO